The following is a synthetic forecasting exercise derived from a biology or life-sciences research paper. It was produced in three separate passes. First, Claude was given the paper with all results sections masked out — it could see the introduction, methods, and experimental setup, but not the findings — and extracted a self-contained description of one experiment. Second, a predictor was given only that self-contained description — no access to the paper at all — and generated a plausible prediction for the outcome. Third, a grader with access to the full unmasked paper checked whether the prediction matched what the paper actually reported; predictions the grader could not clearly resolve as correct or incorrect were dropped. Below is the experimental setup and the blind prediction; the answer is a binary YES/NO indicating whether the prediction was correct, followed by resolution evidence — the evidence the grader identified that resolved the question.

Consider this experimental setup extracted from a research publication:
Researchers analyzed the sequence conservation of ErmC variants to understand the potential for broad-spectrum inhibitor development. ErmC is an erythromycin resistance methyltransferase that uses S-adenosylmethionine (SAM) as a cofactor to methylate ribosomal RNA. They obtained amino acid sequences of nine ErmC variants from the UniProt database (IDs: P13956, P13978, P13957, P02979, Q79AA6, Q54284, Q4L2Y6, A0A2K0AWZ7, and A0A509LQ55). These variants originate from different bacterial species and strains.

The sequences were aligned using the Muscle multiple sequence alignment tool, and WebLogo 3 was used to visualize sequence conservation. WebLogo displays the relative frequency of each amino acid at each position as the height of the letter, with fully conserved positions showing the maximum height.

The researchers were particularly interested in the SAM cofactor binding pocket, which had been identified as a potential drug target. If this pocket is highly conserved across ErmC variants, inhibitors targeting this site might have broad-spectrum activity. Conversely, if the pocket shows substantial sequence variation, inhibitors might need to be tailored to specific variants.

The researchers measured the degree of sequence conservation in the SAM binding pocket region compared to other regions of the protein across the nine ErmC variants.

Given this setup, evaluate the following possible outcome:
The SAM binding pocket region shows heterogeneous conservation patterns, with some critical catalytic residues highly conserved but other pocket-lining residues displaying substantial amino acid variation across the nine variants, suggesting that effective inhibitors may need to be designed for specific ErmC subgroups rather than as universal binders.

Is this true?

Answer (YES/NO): NO